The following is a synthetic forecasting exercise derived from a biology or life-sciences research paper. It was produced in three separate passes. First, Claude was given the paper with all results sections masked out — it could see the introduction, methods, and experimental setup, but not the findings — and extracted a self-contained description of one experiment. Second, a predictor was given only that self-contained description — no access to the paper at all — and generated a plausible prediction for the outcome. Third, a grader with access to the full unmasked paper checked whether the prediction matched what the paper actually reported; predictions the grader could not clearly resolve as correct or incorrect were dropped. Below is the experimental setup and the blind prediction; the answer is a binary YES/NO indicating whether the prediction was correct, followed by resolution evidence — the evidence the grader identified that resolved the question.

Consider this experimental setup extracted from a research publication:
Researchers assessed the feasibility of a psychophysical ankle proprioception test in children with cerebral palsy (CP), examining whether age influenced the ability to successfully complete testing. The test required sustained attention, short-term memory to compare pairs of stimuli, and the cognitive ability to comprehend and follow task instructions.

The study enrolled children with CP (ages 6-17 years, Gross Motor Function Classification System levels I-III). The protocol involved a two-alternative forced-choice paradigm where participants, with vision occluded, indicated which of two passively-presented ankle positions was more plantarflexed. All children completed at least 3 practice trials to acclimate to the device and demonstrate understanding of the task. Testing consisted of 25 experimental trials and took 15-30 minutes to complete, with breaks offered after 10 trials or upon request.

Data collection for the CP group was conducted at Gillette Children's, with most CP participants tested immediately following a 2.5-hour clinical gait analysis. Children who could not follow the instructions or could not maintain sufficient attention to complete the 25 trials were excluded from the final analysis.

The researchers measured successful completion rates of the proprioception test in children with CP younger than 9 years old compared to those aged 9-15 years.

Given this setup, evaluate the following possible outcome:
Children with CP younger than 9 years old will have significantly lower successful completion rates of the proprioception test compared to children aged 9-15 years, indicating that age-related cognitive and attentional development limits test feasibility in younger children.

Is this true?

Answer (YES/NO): YES